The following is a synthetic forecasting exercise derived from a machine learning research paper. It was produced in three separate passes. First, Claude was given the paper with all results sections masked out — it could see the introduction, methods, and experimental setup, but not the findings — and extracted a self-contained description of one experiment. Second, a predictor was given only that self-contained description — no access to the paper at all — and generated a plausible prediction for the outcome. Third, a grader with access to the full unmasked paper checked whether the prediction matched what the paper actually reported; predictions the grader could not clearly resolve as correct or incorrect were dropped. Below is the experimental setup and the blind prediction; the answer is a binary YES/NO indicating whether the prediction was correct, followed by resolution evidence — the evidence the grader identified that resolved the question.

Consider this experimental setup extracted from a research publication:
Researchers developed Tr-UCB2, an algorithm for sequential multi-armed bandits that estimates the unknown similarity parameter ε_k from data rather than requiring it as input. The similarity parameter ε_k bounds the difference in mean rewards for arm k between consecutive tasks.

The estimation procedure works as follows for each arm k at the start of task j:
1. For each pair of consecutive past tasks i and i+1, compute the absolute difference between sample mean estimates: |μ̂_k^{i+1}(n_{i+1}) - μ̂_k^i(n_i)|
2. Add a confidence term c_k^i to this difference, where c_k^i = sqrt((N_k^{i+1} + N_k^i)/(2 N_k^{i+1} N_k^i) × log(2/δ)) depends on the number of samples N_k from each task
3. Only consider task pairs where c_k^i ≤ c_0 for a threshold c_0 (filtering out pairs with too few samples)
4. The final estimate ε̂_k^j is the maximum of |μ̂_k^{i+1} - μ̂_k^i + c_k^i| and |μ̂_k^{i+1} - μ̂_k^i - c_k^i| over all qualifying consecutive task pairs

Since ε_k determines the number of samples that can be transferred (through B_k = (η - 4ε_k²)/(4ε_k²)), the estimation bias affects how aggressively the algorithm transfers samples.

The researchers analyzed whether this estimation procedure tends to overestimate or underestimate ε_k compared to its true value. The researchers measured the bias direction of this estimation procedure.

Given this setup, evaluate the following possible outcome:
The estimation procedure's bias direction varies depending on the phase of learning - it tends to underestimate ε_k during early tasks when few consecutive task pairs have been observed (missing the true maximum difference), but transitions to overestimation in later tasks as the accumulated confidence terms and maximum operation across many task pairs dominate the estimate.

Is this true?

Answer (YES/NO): NO